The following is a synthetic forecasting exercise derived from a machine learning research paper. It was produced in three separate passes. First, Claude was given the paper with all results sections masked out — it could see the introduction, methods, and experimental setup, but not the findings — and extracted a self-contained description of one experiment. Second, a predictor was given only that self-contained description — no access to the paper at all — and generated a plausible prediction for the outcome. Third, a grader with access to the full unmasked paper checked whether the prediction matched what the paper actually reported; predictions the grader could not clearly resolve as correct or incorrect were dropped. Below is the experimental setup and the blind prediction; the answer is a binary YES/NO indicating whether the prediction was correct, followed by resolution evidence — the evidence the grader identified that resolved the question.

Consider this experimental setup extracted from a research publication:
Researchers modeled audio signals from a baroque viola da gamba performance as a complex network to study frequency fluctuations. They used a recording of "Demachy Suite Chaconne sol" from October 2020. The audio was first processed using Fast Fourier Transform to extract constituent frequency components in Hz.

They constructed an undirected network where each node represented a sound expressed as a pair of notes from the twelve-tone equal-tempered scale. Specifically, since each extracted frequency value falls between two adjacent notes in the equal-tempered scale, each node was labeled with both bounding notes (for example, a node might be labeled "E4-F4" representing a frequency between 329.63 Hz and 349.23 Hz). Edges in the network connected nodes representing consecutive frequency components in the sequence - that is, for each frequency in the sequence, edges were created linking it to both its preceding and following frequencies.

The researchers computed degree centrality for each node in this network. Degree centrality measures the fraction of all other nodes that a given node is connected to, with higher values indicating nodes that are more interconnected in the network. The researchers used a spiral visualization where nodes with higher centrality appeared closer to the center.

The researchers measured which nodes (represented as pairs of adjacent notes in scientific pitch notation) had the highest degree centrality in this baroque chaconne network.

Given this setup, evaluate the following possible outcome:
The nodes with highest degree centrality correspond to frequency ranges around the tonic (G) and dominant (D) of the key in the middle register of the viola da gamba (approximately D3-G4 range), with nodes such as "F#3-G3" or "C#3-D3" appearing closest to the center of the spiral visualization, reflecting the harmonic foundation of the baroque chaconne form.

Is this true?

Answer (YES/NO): NO